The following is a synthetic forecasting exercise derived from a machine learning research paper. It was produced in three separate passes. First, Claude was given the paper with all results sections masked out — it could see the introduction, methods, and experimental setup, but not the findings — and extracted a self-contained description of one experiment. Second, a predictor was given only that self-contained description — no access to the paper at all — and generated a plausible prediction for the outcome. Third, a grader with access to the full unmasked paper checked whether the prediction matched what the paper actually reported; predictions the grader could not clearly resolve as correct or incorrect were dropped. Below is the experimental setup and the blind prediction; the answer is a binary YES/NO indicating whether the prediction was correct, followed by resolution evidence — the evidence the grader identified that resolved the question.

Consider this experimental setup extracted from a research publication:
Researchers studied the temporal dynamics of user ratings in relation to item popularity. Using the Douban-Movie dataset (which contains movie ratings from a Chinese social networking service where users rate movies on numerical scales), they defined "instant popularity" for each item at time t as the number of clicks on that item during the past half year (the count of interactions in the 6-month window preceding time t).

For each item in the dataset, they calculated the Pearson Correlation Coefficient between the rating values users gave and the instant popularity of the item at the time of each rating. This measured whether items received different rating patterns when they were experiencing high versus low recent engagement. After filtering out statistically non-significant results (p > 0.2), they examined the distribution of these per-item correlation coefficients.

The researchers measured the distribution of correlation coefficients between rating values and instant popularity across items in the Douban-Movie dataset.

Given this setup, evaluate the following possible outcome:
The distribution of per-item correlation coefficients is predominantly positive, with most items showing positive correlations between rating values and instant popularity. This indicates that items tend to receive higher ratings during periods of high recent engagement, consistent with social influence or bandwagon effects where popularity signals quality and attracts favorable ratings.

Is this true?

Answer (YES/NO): NO